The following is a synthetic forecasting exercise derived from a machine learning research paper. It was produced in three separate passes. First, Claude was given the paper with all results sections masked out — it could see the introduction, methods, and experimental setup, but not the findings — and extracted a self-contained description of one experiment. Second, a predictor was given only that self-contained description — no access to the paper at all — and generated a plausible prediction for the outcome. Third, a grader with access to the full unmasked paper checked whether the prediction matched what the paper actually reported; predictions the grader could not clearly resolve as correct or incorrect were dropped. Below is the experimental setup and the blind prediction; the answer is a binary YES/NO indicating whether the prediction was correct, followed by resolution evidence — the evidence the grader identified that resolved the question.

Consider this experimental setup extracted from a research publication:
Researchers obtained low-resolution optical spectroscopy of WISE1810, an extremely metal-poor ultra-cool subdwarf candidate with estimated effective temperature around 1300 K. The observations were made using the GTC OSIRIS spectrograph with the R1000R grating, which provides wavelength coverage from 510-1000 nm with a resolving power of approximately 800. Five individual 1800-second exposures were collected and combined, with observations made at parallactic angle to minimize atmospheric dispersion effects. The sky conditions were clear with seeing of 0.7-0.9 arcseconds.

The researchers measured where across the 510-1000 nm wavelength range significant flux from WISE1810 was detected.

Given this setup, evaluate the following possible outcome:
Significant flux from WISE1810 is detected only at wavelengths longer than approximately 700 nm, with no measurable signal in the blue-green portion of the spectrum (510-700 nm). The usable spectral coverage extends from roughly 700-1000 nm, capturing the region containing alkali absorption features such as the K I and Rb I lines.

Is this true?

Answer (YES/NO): NO